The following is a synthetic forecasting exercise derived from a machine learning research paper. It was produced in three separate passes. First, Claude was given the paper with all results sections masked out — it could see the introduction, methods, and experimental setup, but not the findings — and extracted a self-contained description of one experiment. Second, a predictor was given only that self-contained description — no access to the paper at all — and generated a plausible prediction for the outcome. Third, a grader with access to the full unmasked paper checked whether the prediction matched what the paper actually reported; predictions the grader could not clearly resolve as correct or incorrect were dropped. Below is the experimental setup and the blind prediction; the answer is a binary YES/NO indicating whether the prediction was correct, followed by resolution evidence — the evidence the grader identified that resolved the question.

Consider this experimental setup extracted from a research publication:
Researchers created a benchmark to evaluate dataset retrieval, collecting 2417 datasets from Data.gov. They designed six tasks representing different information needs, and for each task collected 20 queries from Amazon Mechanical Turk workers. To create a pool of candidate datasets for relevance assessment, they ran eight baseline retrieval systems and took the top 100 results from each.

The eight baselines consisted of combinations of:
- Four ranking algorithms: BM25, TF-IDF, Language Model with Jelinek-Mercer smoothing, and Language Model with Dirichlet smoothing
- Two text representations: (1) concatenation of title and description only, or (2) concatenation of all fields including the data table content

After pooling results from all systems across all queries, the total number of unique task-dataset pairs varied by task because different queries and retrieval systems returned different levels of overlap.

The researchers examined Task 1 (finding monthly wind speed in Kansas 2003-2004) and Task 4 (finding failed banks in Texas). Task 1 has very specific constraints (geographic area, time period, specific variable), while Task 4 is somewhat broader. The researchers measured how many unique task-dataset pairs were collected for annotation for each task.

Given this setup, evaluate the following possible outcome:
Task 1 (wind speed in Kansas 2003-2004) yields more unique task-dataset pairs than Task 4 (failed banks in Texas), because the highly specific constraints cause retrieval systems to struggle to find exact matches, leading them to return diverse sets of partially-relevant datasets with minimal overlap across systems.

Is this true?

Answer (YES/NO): NO